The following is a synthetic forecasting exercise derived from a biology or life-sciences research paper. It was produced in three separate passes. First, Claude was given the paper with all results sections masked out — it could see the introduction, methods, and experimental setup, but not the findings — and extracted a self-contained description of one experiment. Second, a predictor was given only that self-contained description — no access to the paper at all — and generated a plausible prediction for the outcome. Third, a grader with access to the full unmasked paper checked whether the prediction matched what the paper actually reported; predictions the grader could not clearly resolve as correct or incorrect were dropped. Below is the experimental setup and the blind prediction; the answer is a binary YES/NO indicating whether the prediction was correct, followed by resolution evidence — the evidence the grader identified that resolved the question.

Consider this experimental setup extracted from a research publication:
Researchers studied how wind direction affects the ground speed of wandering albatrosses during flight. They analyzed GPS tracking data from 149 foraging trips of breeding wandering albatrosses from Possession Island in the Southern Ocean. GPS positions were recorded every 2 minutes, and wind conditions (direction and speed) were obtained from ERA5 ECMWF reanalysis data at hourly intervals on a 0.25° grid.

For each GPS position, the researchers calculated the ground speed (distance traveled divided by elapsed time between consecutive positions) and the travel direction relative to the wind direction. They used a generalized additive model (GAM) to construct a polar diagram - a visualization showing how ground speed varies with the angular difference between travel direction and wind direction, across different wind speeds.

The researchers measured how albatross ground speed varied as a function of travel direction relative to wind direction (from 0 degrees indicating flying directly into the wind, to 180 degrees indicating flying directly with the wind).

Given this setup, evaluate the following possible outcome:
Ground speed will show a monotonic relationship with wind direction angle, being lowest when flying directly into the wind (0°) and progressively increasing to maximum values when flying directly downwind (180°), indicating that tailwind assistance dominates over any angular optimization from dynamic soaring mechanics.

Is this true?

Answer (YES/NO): NO